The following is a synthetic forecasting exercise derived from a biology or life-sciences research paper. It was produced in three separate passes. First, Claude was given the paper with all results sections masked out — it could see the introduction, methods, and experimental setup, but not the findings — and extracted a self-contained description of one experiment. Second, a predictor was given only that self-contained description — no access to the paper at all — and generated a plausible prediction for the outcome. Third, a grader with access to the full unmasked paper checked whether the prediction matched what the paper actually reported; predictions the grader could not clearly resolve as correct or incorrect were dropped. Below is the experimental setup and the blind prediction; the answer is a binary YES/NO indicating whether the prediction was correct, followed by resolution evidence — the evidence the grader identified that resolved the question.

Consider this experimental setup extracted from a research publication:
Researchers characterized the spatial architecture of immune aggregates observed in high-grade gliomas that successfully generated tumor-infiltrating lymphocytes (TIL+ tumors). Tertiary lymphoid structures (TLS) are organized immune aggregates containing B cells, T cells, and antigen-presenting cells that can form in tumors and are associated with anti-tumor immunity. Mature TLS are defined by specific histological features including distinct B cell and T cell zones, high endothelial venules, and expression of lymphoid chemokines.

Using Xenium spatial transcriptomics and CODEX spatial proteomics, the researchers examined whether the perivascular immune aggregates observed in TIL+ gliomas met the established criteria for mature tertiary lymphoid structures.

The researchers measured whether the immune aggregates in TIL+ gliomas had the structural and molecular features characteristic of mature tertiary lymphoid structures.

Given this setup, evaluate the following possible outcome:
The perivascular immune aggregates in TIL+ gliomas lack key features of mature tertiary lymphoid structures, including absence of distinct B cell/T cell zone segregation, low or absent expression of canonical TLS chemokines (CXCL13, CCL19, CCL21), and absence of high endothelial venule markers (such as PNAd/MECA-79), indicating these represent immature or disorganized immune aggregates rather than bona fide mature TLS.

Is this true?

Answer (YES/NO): YES